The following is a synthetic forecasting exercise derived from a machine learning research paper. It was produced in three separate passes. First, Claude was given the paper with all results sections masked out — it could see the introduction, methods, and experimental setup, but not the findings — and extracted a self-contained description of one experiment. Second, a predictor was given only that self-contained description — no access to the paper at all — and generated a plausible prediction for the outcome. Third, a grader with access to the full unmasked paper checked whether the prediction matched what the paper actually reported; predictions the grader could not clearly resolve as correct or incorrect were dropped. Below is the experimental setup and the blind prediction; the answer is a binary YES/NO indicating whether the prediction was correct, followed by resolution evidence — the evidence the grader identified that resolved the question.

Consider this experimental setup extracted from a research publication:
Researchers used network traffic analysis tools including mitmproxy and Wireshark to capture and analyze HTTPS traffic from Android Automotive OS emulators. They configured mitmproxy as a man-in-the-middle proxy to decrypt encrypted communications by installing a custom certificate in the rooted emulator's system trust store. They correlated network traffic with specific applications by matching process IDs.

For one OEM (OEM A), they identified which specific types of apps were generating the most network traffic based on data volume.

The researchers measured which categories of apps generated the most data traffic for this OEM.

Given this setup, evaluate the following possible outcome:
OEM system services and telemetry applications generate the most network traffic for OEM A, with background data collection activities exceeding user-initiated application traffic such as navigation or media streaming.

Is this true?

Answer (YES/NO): NO